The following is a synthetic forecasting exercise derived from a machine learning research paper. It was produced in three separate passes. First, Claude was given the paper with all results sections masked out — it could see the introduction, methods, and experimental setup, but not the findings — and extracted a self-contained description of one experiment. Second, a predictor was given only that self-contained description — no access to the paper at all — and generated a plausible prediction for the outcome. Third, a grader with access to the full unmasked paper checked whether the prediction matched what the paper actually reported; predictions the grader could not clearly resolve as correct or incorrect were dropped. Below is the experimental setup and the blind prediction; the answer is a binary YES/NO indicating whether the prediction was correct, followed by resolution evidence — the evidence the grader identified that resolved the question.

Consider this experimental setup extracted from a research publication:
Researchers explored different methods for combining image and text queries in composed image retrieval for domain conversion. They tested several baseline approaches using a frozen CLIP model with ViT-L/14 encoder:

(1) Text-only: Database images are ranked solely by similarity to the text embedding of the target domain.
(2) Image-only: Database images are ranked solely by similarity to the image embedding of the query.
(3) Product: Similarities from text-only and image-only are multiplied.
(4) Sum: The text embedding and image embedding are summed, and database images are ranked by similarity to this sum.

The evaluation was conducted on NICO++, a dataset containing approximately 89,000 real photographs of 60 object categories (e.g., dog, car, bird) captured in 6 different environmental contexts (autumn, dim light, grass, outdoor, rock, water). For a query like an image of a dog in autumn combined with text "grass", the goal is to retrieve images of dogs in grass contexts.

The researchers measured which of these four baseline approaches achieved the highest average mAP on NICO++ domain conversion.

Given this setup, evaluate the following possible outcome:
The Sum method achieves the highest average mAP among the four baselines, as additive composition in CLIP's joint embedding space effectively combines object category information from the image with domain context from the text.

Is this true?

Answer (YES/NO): NO